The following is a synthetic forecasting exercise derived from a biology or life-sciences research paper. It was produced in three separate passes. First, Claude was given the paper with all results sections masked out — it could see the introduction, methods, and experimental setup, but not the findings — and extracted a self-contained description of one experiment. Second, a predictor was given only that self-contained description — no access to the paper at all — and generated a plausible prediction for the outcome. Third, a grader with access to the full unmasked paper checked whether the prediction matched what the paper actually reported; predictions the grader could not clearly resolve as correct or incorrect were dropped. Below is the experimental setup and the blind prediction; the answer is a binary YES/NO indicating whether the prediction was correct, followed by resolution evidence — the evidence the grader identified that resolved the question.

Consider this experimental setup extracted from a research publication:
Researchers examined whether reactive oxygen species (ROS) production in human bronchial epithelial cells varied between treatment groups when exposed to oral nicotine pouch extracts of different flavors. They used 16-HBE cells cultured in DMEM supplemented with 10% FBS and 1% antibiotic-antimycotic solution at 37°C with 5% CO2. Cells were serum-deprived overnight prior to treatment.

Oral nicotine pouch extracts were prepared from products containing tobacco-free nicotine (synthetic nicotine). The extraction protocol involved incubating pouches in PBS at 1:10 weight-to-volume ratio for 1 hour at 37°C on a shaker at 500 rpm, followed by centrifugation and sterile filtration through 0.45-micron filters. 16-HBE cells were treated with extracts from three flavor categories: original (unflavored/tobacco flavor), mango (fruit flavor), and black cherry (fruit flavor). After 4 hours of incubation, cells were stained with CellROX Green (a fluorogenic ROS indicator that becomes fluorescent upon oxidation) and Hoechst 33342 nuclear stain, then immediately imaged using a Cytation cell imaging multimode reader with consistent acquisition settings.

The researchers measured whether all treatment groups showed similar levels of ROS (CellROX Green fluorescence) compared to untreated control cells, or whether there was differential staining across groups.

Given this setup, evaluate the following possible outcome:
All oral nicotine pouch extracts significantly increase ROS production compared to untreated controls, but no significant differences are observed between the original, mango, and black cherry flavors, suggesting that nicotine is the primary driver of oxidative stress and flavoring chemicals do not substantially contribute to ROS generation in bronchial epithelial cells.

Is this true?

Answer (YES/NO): NO